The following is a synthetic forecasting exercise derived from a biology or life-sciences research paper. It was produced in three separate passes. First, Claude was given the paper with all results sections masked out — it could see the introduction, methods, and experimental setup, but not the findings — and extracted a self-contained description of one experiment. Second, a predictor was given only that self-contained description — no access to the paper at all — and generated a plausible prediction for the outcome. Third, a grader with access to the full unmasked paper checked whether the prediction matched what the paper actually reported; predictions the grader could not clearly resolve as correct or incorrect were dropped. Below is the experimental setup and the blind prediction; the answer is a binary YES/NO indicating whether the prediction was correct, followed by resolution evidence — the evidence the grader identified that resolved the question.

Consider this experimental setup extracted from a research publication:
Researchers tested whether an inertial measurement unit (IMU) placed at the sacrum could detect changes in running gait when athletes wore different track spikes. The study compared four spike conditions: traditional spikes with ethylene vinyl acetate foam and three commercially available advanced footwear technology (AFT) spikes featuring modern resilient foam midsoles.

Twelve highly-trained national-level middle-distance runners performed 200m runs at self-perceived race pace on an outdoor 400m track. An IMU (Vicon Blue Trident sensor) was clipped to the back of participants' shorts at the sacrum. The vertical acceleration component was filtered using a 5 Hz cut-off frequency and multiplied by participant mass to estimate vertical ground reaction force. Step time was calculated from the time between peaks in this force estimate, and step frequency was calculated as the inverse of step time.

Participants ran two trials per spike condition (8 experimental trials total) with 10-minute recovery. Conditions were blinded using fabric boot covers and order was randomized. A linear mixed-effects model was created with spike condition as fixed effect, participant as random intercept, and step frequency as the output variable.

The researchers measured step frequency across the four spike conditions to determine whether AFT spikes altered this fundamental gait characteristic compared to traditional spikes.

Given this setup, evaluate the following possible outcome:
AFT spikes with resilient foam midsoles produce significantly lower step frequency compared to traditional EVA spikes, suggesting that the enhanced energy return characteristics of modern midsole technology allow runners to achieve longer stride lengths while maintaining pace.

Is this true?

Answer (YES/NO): NO